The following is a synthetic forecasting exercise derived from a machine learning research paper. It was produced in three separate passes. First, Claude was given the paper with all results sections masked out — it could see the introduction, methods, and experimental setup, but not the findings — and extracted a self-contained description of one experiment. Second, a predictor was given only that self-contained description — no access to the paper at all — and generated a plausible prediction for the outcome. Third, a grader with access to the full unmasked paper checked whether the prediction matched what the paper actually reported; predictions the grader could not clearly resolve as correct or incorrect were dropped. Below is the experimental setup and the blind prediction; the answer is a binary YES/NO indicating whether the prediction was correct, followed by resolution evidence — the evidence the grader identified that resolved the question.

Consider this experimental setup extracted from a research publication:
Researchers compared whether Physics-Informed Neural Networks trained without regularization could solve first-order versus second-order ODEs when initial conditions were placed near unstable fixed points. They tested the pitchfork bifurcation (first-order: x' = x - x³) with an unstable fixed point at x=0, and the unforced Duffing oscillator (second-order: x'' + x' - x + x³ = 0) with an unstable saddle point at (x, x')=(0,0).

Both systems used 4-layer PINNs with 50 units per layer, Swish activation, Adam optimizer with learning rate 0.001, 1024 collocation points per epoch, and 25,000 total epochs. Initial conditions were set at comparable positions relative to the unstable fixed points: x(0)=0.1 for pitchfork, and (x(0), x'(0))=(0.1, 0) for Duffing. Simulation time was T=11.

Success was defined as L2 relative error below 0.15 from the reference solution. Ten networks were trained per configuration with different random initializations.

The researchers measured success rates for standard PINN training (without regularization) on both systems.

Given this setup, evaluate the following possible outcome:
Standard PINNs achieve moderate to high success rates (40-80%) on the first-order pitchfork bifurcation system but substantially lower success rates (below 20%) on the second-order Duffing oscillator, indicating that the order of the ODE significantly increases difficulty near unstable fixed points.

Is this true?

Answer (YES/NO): NO